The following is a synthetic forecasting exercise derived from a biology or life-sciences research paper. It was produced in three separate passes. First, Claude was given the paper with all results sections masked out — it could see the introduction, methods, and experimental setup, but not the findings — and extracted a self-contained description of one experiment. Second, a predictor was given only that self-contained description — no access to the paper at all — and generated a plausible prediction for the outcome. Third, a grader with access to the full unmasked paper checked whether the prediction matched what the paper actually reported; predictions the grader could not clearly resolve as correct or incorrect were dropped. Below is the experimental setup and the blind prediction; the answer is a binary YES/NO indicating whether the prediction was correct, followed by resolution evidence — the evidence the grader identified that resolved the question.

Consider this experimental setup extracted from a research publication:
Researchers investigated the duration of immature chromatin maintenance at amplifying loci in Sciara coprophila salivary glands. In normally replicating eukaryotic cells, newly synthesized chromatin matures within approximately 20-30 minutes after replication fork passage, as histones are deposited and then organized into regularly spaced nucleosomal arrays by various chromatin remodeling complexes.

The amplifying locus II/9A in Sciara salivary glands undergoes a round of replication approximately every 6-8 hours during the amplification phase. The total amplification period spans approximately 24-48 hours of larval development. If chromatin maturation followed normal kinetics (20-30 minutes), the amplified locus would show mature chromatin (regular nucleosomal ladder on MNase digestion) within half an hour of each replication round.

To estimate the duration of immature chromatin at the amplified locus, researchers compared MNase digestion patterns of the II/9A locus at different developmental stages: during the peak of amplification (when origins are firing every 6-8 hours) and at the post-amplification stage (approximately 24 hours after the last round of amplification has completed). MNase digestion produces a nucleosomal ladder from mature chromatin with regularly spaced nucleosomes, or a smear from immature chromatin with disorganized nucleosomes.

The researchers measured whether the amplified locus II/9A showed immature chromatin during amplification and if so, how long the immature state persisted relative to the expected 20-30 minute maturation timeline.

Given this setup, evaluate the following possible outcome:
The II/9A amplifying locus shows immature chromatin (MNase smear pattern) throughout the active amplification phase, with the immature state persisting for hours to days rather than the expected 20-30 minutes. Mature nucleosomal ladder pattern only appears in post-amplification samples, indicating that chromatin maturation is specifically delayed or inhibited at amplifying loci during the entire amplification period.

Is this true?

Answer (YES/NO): YES